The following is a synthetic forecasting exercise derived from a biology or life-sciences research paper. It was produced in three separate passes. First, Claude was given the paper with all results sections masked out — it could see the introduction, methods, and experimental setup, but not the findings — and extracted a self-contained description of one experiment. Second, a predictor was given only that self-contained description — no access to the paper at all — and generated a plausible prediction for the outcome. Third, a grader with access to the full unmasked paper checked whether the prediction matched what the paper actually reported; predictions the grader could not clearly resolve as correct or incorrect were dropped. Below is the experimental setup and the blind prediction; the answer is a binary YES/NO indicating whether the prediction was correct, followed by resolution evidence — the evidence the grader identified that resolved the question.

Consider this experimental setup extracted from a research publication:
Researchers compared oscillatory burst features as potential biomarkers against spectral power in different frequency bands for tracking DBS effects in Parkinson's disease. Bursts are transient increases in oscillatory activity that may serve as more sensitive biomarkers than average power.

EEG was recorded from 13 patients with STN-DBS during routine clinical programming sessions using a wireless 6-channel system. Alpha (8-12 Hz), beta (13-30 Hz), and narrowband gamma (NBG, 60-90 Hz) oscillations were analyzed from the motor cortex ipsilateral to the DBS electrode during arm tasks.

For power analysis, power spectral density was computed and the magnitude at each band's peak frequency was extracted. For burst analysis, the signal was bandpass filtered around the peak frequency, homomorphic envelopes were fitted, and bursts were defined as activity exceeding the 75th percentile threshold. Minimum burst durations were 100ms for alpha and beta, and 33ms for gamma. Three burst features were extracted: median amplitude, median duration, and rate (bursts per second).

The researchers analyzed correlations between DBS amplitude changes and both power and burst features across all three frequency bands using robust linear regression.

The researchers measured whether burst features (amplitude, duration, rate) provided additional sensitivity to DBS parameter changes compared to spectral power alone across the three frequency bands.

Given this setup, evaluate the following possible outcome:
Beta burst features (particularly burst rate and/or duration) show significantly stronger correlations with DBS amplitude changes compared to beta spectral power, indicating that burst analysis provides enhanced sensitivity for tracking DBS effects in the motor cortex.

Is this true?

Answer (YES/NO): NO